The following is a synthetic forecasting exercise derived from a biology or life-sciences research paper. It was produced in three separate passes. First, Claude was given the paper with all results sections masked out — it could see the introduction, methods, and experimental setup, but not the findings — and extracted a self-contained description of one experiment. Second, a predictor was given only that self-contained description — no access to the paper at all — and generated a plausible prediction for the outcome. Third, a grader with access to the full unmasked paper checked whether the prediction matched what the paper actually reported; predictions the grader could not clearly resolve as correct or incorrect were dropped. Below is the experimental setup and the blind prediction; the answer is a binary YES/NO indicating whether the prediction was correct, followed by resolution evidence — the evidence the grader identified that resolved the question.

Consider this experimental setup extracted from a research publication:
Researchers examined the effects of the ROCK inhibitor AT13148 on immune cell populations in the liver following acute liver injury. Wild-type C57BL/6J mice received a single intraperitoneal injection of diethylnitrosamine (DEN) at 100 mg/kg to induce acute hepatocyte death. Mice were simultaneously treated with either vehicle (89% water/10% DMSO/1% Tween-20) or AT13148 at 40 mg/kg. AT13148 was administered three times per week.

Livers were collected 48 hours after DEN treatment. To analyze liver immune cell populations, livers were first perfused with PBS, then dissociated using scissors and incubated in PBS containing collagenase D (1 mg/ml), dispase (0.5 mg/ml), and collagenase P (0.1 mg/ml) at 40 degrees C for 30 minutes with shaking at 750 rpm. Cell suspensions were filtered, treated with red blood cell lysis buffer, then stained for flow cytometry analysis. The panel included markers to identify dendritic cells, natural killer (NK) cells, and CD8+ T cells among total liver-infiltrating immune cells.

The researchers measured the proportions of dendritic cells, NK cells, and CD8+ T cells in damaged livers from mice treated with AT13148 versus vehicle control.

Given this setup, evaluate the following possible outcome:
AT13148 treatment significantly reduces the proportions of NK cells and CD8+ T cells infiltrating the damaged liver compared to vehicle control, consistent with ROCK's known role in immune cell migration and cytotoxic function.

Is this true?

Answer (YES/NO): YES